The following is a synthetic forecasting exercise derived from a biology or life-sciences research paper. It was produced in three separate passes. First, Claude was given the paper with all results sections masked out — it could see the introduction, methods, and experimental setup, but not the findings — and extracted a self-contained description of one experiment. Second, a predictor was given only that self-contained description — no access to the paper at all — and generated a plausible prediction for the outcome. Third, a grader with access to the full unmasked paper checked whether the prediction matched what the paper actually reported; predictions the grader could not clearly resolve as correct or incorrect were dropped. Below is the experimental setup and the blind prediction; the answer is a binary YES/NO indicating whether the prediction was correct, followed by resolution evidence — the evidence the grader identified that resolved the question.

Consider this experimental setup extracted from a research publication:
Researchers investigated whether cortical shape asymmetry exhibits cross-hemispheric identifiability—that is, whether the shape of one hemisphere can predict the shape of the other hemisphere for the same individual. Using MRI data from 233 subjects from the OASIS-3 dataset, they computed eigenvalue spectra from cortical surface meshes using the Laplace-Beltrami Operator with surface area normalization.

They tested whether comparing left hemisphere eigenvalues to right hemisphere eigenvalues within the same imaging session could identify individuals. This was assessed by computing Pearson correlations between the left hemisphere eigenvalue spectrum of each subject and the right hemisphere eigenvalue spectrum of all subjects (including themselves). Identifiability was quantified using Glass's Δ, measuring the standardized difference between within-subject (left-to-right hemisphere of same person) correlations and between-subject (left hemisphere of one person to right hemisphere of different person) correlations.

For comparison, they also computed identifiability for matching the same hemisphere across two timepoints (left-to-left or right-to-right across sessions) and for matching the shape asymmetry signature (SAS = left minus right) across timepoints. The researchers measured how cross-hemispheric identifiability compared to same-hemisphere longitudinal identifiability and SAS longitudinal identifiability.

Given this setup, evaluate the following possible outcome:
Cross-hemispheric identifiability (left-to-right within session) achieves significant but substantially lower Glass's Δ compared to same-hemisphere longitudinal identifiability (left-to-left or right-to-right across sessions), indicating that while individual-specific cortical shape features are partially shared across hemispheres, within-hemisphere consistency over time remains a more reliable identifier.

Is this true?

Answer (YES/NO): NO